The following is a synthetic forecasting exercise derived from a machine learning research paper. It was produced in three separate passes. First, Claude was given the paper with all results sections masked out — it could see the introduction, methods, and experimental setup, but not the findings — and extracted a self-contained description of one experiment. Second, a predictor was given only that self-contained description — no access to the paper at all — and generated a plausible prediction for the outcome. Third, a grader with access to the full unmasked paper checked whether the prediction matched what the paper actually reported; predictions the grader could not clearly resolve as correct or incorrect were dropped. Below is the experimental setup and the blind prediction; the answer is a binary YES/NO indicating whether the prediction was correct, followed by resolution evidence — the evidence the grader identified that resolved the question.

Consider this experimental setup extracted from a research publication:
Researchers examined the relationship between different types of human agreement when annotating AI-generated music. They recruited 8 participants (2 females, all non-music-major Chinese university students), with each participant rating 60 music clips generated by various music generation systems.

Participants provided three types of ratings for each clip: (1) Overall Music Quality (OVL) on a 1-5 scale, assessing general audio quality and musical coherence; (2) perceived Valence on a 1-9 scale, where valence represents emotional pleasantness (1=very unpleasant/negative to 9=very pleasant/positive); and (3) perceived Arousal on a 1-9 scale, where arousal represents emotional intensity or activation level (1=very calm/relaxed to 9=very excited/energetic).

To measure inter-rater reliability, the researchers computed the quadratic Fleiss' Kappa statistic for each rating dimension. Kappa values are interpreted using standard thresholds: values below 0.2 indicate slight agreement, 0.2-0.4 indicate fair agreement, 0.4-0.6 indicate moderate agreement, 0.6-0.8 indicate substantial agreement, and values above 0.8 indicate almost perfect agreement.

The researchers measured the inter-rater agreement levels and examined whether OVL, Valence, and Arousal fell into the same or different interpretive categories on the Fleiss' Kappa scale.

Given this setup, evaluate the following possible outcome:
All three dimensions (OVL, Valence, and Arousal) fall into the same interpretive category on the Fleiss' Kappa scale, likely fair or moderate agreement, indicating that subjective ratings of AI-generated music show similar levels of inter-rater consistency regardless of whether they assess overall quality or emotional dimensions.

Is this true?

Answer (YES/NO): NO